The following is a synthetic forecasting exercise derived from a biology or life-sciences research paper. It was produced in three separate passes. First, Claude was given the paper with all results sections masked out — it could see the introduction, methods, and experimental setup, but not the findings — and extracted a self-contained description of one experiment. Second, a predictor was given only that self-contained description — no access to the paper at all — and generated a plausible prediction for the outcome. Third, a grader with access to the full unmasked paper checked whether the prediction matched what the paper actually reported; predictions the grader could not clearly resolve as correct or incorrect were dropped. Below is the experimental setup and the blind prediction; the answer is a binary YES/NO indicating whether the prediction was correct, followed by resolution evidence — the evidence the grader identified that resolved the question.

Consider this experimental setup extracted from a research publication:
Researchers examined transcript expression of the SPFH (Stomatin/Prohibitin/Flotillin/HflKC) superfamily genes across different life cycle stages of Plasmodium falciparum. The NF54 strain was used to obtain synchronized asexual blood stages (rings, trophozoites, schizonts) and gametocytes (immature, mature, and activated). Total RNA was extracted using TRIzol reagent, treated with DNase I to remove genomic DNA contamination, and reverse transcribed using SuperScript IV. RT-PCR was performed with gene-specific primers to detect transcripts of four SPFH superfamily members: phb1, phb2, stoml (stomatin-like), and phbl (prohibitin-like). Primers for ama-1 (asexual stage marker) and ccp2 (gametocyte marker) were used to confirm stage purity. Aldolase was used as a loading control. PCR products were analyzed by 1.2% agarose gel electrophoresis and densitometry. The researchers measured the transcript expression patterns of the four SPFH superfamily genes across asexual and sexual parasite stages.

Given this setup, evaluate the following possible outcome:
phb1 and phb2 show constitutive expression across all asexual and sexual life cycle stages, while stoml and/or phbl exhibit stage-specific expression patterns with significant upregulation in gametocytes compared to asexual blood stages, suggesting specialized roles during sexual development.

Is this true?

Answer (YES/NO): NO